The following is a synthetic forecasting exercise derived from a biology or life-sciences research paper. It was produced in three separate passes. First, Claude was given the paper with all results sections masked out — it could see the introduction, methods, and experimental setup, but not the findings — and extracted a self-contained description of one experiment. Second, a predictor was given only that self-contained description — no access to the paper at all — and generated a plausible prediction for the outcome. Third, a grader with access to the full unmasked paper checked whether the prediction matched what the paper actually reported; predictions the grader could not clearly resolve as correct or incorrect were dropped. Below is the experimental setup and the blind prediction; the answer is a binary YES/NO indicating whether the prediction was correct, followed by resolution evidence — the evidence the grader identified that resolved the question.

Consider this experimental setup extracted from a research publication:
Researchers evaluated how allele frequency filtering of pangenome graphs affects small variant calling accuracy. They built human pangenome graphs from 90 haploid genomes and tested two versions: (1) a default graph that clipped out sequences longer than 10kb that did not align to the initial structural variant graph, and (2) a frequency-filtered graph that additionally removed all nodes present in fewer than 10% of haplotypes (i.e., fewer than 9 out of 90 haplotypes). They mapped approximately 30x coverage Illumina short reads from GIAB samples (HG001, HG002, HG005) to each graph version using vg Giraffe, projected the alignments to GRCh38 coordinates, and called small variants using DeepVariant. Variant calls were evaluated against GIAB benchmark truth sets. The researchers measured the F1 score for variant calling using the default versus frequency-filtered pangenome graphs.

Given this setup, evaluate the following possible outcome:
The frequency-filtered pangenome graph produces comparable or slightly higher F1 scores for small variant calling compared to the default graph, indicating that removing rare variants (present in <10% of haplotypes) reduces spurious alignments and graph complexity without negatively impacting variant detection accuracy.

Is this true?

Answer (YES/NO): YES